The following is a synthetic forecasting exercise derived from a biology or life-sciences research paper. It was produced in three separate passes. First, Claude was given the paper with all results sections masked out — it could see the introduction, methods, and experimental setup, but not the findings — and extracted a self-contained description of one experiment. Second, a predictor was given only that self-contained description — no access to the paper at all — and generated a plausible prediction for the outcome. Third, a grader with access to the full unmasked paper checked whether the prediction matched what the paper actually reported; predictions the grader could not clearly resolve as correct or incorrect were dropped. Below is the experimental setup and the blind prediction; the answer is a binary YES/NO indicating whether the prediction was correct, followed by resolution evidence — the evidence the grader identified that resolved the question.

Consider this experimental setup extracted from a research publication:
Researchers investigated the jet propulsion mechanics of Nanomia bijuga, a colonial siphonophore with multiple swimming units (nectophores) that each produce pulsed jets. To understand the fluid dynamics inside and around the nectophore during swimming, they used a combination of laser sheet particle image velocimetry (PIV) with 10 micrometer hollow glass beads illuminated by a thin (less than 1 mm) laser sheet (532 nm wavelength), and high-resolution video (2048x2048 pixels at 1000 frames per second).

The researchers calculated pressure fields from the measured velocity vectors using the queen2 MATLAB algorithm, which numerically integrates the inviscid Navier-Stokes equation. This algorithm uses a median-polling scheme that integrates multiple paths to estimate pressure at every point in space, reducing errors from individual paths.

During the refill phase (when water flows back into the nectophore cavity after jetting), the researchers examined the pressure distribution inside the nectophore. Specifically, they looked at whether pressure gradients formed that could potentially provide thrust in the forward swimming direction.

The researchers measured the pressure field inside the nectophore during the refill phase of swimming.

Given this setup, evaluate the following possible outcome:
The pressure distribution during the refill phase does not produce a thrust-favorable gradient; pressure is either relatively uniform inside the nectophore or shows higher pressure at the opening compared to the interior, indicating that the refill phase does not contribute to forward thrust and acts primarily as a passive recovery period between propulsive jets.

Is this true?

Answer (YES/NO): NO